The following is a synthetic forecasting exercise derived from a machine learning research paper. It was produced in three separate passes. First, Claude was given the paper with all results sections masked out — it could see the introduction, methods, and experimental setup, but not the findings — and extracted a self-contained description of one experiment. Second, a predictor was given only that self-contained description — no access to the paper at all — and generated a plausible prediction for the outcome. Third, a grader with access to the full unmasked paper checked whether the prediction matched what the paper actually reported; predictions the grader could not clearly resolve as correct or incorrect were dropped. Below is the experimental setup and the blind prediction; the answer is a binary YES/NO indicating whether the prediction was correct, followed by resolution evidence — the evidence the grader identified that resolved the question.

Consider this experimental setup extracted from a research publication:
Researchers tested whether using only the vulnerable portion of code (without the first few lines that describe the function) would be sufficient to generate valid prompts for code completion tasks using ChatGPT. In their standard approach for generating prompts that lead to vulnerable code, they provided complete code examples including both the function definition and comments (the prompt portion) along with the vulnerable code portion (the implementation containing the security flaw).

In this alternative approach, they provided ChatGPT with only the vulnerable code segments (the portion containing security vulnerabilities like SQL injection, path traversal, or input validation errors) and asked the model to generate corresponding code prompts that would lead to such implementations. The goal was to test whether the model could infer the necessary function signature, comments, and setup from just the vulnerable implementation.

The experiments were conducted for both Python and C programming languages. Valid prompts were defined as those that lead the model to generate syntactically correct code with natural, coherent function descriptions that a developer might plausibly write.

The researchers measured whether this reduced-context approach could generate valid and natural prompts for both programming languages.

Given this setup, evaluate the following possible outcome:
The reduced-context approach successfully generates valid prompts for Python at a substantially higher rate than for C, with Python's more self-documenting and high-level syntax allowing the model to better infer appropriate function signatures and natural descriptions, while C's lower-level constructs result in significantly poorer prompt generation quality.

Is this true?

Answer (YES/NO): NO